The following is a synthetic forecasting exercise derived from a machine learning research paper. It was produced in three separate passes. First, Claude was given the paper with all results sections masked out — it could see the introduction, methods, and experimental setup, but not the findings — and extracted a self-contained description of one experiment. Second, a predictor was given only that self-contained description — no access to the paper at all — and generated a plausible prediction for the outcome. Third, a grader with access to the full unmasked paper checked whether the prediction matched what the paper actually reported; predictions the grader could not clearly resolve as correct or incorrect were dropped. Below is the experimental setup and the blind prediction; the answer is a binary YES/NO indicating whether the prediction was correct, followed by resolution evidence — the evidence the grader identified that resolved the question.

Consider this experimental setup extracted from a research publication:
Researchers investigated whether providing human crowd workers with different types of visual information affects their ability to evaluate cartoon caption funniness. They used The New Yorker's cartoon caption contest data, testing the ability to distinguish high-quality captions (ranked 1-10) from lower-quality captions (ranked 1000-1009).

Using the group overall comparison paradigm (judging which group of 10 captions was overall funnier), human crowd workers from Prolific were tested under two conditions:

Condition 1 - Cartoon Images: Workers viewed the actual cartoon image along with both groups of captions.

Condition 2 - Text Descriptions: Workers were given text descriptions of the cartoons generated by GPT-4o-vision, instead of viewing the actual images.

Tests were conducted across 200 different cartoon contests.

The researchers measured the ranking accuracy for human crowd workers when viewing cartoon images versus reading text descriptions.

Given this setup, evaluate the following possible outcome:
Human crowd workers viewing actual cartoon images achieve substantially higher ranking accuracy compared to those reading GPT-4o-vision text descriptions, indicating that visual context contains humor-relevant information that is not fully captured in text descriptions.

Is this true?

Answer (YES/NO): NO